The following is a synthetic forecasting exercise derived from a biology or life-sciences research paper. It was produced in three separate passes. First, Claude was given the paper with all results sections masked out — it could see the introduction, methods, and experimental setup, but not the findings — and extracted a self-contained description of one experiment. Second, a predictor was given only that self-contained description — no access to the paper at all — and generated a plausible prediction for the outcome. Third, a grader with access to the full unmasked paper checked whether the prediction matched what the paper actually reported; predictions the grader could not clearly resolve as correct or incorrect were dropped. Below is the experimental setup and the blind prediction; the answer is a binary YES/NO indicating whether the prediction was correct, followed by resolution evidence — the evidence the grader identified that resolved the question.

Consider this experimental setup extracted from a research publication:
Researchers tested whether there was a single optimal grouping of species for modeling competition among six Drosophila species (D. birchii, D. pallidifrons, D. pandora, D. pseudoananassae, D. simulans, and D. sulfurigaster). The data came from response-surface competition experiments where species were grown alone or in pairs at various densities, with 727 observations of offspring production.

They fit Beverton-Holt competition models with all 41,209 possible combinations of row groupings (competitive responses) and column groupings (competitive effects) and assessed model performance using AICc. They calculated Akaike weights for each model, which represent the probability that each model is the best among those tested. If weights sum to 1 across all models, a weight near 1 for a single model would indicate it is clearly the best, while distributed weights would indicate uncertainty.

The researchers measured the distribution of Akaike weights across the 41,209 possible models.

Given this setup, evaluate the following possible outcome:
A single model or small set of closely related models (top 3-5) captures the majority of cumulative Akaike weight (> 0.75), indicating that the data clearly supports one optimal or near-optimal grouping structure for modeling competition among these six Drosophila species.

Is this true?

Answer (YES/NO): NO